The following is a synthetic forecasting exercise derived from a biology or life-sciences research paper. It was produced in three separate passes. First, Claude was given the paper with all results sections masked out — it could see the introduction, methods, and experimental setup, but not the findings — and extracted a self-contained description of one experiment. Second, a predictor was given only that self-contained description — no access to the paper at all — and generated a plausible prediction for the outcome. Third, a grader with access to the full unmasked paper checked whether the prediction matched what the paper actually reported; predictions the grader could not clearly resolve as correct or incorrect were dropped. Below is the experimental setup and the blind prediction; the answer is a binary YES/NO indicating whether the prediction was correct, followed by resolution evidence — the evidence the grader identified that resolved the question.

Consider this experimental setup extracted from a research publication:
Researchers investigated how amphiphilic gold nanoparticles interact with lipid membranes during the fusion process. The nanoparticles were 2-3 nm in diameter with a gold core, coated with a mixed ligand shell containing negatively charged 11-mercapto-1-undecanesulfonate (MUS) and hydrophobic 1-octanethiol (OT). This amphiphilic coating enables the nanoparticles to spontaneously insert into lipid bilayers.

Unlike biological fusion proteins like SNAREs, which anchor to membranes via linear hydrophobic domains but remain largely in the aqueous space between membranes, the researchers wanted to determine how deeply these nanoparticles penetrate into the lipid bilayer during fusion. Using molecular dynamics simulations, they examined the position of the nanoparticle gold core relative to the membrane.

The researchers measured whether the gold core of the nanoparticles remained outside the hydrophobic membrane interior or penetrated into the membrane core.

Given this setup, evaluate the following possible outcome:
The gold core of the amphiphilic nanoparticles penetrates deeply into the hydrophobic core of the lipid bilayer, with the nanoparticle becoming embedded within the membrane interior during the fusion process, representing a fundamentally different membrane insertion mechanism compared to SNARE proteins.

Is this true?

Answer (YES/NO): YES